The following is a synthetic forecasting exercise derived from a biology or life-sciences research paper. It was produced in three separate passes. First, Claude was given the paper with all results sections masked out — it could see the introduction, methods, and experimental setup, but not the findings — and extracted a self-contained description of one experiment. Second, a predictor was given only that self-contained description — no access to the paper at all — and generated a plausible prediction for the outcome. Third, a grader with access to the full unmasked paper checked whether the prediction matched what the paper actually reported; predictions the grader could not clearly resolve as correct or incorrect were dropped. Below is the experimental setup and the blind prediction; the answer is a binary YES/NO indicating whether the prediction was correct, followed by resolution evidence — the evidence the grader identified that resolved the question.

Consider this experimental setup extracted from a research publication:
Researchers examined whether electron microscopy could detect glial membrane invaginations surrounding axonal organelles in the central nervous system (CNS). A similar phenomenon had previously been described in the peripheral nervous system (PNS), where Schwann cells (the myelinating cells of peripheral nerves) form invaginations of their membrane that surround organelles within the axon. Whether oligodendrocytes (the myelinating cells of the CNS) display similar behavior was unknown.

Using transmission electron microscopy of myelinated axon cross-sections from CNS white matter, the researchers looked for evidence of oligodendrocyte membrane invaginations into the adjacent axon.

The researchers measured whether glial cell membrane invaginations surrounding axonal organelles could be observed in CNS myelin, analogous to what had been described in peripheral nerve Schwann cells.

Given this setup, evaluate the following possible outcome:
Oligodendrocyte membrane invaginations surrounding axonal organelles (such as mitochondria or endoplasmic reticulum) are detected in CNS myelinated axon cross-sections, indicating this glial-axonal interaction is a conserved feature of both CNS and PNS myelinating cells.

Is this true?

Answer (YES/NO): YES